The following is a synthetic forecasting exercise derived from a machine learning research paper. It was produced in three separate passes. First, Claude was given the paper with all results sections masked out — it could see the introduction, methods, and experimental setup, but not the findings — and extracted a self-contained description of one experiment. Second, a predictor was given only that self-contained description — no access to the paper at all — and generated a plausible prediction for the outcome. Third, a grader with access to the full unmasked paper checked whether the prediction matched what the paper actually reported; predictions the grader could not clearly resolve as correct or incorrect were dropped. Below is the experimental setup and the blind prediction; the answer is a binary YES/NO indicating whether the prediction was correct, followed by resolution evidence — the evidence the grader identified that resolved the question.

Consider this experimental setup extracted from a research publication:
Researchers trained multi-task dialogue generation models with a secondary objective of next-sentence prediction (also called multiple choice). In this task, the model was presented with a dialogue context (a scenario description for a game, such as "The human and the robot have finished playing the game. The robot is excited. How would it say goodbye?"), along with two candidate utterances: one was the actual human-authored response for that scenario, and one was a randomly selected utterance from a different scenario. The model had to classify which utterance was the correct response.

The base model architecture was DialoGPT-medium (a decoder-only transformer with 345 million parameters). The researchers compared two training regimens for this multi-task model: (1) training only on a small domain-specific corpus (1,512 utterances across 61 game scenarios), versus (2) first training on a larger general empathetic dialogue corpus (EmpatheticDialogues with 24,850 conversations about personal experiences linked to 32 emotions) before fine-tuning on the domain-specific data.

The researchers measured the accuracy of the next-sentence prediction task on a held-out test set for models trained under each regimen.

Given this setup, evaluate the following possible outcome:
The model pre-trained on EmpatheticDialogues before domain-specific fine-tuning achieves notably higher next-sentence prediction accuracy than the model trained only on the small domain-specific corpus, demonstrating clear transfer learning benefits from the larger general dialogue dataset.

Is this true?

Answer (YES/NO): YES